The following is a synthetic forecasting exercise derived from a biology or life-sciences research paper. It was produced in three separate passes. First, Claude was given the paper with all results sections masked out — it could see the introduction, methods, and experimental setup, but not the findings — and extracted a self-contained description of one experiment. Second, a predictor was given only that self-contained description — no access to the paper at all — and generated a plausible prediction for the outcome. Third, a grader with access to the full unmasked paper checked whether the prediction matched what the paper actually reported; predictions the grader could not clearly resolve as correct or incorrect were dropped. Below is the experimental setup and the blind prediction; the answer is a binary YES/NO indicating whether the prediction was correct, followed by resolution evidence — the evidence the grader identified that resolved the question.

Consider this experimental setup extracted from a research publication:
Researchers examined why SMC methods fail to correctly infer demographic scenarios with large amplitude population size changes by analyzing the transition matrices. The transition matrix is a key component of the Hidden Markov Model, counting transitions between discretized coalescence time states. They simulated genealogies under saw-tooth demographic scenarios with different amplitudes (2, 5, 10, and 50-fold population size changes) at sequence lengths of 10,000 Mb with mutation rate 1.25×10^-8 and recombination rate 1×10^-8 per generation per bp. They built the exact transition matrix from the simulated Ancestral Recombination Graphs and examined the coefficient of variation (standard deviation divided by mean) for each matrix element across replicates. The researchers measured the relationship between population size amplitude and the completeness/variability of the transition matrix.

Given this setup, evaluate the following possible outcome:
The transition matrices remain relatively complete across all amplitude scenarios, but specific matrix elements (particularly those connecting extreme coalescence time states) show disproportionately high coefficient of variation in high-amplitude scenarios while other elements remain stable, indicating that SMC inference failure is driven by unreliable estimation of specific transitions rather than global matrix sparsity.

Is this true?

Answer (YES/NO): NO